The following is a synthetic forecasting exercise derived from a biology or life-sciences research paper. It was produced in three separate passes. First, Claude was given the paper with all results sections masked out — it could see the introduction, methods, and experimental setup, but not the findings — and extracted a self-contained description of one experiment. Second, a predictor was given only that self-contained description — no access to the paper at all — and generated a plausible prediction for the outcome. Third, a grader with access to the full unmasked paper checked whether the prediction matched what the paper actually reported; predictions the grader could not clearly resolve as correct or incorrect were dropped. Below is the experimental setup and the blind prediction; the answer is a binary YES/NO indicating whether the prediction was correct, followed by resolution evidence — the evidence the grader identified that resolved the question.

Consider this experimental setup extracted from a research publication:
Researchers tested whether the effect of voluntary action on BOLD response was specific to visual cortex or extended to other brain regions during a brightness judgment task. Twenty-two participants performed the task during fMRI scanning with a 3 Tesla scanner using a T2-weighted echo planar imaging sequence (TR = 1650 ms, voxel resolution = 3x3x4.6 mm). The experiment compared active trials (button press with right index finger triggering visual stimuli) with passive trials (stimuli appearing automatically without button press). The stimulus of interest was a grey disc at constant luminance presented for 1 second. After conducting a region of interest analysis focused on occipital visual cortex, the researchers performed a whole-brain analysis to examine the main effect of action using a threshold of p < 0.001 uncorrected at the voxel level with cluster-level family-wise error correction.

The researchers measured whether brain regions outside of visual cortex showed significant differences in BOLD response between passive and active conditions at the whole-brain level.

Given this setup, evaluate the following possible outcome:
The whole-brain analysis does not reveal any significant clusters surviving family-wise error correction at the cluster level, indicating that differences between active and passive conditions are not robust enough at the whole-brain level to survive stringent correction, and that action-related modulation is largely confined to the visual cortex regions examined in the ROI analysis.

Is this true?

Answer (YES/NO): NO